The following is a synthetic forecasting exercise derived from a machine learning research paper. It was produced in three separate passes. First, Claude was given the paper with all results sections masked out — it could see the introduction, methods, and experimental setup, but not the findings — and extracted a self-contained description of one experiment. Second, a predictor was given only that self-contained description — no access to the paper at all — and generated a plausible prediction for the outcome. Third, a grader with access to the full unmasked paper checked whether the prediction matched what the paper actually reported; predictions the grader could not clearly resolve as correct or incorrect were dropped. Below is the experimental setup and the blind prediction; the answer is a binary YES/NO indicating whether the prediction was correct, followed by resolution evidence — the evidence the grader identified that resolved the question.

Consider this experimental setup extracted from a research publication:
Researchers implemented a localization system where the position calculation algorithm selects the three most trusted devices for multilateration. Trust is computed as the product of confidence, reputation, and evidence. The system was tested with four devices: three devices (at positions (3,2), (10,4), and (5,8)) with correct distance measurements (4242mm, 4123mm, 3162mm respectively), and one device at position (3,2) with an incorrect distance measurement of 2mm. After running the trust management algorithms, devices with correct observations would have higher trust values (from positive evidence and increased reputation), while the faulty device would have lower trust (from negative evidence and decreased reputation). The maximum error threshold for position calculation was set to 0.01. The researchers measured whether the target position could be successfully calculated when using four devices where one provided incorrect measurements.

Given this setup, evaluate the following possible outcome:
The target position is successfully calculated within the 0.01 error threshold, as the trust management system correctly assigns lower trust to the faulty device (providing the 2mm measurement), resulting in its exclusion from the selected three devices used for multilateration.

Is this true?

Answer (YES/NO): YES